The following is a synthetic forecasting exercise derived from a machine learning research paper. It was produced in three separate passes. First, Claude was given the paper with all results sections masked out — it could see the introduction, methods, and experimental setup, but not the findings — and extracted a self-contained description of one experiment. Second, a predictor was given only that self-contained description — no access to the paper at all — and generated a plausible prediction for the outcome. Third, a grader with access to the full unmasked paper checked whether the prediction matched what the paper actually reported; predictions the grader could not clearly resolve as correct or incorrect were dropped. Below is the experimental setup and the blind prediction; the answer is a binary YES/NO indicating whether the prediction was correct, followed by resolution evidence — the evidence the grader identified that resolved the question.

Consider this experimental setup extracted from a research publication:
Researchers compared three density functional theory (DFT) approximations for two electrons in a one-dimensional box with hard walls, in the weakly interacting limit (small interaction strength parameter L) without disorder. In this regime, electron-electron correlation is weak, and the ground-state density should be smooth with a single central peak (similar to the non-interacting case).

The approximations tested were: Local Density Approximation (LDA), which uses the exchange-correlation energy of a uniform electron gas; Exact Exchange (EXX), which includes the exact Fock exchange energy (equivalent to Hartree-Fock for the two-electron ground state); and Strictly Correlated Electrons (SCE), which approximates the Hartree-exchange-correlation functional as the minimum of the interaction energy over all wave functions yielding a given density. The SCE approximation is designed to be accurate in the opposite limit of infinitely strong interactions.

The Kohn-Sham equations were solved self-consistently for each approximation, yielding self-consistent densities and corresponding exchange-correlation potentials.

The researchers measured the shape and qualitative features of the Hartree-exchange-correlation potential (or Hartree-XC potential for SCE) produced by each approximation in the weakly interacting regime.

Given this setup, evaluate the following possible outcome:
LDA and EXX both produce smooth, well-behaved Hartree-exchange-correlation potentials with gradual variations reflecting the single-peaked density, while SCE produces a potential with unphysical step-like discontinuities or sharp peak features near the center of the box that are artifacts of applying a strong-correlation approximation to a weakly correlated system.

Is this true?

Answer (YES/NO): NO